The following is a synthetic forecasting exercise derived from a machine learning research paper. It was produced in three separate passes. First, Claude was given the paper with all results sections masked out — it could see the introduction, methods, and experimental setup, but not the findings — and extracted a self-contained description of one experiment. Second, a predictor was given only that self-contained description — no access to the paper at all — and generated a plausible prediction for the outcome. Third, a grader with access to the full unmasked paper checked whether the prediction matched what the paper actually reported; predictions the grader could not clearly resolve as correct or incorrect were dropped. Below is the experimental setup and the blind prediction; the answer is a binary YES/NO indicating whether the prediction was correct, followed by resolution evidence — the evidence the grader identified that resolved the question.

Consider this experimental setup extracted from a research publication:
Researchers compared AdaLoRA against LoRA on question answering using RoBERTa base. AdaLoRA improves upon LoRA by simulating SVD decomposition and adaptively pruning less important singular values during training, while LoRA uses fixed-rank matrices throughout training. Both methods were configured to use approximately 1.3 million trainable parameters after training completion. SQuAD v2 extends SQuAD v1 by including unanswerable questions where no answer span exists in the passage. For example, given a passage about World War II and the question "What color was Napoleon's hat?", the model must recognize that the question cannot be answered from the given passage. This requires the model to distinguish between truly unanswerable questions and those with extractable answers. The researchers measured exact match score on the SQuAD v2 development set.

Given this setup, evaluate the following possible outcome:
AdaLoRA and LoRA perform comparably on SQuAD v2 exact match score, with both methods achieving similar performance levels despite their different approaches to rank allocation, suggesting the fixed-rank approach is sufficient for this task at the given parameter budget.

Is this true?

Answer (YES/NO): NO